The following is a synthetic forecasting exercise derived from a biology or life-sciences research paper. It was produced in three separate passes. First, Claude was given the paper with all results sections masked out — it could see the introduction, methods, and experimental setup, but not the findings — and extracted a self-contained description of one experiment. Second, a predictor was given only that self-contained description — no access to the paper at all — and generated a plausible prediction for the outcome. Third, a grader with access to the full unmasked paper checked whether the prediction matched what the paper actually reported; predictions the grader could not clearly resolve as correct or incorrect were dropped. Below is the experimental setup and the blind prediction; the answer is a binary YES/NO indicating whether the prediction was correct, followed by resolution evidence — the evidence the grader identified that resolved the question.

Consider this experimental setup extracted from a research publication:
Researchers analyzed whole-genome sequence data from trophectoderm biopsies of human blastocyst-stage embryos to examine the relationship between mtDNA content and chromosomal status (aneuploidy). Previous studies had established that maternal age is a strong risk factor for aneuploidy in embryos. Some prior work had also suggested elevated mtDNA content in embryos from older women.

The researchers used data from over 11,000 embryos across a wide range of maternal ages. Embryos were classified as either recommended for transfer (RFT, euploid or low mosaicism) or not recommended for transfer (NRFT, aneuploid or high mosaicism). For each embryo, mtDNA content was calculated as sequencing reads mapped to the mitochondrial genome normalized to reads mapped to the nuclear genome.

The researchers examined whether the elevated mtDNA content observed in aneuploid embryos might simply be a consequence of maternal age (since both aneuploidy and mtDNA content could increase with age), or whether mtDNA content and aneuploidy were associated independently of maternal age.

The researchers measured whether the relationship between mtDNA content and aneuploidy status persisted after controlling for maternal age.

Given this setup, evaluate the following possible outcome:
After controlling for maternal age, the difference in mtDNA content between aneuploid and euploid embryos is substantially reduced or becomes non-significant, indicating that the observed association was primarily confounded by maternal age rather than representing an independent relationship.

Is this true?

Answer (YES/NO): NO